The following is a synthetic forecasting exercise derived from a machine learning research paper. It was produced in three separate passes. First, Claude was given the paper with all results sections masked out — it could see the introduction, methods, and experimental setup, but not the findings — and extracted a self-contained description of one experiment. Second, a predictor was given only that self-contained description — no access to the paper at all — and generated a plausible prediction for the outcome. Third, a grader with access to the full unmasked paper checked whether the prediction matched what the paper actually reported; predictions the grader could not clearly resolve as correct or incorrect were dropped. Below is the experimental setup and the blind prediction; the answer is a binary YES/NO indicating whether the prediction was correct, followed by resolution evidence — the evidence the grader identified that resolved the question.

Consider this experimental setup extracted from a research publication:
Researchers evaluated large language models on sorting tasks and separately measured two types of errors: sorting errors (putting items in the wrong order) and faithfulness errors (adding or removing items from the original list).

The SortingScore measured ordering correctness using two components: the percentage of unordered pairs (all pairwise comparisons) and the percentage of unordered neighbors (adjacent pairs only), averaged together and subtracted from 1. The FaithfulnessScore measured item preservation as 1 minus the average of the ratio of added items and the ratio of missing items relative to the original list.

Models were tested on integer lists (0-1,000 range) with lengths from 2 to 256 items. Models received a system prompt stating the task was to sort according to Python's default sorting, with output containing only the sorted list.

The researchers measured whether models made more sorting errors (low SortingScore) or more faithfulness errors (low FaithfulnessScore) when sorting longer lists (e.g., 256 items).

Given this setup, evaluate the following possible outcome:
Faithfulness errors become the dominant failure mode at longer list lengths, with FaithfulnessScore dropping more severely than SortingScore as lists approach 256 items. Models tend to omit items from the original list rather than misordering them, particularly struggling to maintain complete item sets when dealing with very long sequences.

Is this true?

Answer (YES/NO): YES